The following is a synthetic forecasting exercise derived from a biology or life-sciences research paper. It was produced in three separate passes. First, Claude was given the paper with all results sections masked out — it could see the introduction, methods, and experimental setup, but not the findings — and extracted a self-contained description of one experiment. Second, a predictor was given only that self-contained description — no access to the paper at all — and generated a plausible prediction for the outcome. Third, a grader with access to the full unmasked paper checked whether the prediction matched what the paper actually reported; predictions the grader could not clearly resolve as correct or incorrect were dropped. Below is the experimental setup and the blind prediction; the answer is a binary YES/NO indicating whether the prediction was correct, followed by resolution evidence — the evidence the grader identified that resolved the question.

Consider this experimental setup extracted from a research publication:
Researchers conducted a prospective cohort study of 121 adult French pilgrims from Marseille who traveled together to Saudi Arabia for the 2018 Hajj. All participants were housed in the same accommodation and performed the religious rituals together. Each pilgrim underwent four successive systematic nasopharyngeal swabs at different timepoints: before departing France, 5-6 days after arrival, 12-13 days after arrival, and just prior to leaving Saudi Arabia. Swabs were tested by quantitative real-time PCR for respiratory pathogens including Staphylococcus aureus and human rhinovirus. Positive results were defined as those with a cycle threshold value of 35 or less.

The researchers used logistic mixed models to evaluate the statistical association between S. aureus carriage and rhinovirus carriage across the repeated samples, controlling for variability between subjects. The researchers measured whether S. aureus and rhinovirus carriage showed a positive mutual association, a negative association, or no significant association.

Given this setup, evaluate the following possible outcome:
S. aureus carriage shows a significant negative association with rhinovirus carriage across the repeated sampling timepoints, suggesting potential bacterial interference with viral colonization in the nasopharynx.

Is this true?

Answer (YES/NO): NO